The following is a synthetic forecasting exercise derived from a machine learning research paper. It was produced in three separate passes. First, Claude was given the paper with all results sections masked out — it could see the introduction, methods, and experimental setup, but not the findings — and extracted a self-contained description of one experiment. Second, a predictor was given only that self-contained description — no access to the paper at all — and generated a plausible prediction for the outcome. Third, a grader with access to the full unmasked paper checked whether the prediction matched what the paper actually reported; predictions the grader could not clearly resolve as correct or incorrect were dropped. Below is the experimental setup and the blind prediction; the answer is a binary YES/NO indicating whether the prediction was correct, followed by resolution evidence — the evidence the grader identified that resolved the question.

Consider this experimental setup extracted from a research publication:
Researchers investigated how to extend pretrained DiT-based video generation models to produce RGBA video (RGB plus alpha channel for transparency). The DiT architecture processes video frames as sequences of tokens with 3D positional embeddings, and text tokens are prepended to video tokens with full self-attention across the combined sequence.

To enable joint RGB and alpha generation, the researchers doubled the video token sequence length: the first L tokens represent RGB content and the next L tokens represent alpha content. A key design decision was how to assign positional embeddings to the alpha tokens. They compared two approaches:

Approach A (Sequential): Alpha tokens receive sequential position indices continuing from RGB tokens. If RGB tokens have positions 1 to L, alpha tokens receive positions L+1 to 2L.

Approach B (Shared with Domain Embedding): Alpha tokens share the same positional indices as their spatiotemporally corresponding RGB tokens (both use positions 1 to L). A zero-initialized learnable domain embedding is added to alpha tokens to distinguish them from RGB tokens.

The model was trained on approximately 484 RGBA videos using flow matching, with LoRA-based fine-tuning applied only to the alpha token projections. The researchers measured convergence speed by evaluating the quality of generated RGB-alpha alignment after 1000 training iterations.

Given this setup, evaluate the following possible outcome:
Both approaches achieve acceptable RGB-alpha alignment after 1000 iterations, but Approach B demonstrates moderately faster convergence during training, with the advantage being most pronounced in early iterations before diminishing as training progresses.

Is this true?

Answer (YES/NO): NO